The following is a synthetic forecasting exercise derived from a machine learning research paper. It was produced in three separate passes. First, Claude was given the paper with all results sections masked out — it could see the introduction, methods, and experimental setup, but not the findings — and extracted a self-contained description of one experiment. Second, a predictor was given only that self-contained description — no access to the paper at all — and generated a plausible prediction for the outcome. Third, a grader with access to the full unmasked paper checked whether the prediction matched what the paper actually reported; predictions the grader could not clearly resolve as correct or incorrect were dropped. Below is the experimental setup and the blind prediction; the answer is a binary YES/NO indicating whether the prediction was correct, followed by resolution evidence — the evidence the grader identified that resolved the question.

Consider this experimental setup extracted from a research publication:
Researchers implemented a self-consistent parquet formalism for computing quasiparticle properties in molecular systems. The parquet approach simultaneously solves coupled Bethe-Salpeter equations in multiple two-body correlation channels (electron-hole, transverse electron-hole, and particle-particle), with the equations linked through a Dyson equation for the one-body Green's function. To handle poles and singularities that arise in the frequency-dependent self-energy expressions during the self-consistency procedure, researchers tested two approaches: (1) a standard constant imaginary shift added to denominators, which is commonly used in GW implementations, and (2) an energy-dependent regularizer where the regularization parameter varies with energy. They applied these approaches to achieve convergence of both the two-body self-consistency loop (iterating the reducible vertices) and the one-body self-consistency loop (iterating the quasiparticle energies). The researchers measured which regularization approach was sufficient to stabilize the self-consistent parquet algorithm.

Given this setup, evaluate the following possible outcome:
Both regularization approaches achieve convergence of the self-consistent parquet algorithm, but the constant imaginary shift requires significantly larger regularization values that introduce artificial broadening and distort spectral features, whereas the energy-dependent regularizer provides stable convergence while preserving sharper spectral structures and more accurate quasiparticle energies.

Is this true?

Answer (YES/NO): NO